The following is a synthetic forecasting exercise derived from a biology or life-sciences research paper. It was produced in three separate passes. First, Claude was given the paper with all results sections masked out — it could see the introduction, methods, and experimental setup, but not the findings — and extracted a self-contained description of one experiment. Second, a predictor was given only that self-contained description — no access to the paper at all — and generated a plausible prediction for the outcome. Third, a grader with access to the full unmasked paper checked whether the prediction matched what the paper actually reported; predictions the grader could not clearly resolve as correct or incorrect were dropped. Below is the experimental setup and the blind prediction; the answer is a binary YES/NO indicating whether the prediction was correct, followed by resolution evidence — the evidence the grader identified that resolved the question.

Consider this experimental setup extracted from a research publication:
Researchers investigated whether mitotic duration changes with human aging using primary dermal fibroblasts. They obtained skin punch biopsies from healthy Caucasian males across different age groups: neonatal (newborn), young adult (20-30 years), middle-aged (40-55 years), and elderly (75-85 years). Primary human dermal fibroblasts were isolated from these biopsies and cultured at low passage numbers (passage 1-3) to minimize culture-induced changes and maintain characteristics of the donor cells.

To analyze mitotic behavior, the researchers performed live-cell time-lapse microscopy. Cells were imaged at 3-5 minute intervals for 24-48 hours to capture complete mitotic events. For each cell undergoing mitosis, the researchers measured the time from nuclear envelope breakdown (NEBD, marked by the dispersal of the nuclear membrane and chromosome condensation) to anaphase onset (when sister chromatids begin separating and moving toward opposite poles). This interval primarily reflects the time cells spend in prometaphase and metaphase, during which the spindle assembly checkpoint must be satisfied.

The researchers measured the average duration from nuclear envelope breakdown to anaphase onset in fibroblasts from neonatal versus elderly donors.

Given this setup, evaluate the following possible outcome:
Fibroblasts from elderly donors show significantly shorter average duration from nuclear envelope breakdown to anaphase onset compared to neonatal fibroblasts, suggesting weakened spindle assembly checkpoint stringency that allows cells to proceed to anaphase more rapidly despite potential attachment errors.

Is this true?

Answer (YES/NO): NO